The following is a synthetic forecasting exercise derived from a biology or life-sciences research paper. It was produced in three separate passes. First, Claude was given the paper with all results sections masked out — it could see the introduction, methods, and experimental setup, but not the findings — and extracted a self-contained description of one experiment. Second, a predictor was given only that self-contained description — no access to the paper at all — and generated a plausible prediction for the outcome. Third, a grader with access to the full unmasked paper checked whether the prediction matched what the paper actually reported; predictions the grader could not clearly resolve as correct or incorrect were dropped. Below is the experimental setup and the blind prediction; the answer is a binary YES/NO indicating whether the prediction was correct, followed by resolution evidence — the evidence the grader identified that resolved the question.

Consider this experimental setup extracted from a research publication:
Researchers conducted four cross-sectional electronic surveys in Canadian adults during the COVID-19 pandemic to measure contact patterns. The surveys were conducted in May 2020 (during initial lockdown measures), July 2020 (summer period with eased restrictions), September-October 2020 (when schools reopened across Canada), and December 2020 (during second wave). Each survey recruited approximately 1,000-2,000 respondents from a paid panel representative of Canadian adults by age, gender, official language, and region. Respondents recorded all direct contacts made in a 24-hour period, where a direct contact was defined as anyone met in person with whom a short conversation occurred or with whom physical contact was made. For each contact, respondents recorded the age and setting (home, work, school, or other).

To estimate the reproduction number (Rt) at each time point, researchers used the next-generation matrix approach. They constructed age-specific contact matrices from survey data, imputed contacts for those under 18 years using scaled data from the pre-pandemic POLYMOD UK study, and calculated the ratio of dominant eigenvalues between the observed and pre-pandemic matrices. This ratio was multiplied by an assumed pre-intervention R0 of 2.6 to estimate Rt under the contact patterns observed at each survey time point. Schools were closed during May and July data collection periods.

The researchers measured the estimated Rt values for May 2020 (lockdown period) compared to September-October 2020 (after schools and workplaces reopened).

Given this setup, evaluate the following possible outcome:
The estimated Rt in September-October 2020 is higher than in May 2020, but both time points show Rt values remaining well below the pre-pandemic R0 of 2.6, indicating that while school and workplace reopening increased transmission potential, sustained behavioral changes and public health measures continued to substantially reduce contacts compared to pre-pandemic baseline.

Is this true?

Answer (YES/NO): YES